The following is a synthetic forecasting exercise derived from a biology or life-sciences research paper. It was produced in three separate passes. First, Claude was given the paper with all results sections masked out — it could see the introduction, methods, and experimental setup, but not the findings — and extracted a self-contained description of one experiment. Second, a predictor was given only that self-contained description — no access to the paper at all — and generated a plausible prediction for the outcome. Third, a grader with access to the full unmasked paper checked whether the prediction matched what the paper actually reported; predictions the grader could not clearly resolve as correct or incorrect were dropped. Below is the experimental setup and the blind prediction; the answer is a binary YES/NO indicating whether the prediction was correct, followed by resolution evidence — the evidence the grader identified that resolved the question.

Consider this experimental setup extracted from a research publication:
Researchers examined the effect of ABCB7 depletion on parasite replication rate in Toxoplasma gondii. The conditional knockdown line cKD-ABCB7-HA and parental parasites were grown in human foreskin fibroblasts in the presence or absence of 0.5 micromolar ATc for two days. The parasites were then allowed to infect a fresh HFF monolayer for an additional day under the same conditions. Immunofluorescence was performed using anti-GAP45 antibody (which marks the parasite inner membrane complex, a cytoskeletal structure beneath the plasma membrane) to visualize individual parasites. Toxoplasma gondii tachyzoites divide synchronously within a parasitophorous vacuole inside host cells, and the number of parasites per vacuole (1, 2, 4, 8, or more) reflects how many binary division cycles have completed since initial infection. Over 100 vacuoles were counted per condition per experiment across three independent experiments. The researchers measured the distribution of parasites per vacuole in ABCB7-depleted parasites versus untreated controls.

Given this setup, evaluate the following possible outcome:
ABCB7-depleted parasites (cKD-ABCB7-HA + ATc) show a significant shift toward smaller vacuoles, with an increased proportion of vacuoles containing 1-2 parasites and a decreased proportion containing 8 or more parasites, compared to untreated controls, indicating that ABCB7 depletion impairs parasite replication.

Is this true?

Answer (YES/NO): YES